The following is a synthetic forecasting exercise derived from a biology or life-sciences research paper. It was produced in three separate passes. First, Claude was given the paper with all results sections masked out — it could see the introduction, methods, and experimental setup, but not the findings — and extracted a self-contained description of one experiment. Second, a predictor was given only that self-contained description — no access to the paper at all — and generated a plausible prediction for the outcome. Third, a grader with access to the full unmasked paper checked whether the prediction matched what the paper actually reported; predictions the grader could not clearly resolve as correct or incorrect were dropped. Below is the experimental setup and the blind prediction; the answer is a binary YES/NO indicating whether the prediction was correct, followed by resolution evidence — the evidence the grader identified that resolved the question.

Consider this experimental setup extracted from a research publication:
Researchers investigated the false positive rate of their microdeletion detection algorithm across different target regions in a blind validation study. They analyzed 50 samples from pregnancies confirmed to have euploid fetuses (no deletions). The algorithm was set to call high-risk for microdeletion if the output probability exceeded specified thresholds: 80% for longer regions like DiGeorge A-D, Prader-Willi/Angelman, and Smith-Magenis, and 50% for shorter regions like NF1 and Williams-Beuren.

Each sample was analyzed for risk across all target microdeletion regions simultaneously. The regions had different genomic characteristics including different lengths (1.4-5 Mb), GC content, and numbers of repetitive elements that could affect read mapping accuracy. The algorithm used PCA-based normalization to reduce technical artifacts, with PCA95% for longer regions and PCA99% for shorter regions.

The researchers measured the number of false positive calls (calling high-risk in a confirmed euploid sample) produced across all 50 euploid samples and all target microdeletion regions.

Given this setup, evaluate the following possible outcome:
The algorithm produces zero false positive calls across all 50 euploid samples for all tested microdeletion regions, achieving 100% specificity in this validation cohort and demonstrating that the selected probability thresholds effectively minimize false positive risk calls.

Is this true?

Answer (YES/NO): NO